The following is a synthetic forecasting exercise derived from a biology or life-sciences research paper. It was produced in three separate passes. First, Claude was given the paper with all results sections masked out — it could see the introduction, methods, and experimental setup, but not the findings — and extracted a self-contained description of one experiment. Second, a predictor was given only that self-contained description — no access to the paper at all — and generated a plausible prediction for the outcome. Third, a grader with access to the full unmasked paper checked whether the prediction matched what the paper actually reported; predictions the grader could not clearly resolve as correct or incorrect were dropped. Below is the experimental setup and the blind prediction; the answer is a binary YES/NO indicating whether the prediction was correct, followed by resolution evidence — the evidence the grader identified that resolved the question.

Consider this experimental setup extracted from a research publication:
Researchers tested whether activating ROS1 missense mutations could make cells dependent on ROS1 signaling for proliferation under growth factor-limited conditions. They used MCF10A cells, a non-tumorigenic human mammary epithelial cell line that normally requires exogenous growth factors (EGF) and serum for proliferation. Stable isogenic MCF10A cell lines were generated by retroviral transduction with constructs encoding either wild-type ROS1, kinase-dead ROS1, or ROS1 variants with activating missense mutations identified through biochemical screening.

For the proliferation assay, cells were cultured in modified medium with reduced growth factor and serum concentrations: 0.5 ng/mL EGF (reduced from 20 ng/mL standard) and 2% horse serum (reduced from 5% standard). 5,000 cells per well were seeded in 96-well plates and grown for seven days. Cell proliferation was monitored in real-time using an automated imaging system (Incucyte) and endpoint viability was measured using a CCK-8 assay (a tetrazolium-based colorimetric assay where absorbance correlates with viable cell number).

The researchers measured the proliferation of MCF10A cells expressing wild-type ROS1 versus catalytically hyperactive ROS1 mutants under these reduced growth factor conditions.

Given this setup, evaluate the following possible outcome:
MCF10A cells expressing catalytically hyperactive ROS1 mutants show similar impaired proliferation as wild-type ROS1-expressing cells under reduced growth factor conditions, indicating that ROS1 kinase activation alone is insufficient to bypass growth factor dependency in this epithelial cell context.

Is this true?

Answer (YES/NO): NO